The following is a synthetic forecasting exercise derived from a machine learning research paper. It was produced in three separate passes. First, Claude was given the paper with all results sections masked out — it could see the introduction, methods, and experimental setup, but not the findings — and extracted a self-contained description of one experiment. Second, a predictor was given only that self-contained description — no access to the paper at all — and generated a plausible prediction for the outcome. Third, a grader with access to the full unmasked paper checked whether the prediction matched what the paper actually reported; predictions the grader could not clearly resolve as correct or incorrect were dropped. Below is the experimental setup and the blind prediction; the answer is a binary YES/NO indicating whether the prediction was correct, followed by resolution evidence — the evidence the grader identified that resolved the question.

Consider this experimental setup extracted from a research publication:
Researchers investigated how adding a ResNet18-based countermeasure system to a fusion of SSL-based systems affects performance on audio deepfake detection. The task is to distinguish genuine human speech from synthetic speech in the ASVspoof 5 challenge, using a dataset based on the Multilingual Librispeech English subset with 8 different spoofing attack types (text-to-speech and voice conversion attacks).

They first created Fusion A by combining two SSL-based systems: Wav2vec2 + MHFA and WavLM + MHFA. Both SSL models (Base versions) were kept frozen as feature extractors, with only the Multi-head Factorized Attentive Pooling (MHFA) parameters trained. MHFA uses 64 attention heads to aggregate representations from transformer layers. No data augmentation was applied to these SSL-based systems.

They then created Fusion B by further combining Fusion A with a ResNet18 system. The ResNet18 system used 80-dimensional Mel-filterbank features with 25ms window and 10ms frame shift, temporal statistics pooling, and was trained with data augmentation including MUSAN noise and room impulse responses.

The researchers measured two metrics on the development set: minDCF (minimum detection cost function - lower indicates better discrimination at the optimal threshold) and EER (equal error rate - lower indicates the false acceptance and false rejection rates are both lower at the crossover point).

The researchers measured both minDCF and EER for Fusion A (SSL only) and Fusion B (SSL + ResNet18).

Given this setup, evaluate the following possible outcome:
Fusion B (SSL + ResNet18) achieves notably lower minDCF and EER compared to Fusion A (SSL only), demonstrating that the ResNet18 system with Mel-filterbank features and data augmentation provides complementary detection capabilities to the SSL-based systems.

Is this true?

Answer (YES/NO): NO